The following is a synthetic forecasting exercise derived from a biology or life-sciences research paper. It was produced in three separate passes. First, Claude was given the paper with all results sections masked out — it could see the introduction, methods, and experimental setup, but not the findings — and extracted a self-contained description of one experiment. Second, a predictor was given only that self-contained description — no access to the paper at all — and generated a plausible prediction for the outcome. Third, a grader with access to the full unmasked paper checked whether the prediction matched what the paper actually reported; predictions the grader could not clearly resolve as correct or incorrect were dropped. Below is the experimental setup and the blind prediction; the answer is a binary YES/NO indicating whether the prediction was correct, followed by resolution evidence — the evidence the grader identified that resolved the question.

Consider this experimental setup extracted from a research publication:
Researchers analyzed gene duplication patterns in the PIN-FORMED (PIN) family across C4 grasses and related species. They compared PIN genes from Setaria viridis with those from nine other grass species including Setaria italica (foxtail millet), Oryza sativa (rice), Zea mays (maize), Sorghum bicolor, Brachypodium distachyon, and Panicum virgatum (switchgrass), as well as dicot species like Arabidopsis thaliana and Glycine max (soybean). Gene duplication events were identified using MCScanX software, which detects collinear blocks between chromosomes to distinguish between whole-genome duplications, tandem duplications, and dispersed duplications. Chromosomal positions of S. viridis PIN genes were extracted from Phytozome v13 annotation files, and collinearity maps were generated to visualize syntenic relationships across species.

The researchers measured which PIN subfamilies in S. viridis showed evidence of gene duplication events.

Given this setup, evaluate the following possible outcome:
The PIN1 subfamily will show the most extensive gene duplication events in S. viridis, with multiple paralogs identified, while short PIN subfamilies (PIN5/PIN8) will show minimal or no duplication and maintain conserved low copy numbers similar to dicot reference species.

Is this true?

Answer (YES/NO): NO